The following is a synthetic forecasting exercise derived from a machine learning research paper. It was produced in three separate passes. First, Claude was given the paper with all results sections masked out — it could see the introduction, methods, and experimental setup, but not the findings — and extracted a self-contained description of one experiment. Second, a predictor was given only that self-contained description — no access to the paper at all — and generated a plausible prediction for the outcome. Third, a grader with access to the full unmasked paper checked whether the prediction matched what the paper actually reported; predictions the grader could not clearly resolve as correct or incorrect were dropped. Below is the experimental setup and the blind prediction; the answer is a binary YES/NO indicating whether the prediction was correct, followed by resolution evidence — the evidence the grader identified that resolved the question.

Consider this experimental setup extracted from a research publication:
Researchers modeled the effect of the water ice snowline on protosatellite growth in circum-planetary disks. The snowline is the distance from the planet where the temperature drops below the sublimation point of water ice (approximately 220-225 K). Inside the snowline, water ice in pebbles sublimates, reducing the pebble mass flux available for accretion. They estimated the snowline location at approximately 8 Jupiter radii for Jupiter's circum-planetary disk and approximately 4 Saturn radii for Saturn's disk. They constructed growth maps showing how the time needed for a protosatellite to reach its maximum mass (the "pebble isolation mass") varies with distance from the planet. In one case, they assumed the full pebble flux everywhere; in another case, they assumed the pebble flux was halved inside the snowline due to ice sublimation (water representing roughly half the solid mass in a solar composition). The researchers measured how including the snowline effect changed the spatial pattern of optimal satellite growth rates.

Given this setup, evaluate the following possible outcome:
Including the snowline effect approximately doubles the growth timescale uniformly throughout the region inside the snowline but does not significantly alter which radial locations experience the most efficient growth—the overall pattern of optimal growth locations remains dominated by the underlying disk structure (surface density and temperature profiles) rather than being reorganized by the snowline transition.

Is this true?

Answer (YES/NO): NO